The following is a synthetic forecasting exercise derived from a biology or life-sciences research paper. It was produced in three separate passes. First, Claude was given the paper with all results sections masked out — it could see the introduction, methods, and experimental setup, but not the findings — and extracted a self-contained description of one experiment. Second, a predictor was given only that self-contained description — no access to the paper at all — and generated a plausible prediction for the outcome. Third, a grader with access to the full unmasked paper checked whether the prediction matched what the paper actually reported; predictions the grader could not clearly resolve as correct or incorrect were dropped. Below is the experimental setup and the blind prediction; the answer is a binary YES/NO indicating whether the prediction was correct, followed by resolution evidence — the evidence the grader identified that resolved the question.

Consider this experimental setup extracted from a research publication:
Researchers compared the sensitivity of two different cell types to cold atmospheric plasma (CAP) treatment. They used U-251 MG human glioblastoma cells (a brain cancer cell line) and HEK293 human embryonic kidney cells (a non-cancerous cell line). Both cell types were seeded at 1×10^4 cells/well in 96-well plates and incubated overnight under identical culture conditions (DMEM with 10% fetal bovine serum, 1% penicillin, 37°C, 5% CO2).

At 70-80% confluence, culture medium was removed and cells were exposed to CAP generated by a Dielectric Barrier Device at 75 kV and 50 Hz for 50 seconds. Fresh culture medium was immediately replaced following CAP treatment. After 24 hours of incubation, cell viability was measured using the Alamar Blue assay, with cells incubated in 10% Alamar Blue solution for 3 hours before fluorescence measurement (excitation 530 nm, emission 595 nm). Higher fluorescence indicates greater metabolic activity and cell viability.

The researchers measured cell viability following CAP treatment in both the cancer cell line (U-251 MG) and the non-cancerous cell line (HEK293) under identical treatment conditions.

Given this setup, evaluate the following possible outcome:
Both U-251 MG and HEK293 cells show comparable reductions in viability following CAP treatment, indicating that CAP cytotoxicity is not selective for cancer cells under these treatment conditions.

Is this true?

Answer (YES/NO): YES